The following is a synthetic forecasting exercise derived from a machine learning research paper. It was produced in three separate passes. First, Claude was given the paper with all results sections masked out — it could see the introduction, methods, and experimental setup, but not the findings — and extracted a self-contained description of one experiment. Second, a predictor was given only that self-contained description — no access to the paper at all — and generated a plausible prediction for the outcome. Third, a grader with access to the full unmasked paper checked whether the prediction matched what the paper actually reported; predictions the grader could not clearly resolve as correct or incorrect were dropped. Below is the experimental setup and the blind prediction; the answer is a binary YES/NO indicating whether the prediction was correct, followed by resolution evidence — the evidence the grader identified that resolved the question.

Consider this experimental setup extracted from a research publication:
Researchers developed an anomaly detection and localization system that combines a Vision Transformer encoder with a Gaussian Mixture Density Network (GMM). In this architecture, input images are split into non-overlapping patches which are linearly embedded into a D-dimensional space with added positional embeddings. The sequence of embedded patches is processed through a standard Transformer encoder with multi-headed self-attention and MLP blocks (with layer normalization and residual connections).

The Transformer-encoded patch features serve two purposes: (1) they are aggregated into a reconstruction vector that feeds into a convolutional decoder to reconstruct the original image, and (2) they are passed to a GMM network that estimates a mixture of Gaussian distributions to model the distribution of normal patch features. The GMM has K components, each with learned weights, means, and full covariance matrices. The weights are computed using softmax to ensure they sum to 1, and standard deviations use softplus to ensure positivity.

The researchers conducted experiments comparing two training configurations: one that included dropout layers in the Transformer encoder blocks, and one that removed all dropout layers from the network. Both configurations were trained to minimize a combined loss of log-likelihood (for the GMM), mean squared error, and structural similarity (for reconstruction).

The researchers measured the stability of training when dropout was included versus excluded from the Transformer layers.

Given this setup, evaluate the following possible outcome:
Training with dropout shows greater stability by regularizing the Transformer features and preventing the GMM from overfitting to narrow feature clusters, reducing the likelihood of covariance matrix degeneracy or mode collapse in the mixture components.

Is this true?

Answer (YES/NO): NO